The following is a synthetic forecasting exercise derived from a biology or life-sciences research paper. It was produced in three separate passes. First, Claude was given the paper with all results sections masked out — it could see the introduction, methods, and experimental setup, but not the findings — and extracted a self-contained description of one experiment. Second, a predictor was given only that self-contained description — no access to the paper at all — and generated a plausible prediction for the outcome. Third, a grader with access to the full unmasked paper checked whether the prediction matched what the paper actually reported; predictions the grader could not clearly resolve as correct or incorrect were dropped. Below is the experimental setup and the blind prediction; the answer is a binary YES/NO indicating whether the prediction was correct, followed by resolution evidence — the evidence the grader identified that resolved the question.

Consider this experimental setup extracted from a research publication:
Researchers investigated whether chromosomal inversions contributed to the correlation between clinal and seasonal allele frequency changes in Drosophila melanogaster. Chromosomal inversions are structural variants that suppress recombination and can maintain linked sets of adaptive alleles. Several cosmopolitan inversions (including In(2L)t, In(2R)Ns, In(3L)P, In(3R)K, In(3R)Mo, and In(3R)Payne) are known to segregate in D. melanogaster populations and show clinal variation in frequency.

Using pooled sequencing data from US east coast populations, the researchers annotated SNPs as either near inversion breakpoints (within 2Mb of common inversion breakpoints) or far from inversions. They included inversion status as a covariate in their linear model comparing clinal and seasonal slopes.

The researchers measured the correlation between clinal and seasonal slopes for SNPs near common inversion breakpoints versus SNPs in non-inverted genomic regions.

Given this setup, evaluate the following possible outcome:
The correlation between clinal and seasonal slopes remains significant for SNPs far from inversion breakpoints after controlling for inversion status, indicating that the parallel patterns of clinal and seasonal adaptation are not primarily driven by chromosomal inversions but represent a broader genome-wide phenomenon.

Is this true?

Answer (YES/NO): YES